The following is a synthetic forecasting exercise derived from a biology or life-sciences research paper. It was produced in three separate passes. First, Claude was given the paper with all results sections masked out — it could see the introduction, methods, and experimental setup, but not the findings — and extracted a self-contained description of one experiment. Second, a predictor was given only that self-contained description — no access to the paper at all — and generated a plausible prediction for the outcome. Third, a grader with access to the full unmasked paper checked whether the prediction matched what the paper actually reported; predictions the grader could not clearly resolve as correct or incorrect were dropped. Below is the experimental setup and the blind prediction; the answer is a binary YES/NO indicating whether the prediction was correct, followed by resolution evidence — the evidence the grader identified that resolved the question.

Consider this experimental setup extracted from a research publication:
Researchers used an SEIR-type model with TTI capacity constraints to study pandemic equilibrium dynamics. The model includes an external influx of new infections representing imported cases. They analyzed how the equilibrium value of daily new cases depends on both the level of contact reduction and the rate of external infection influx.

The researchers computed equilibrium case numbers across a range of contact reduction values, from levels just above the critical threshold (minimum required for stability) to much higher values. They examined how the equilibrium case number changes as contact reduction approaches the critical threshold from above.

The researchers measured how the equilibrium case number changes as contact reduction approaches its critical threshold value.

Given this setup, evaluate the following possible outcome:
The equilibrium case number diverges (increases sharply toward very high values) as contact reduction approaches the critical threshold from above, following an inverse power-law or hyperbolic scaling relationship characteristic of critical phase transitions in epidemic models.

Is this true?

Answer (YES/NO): YES